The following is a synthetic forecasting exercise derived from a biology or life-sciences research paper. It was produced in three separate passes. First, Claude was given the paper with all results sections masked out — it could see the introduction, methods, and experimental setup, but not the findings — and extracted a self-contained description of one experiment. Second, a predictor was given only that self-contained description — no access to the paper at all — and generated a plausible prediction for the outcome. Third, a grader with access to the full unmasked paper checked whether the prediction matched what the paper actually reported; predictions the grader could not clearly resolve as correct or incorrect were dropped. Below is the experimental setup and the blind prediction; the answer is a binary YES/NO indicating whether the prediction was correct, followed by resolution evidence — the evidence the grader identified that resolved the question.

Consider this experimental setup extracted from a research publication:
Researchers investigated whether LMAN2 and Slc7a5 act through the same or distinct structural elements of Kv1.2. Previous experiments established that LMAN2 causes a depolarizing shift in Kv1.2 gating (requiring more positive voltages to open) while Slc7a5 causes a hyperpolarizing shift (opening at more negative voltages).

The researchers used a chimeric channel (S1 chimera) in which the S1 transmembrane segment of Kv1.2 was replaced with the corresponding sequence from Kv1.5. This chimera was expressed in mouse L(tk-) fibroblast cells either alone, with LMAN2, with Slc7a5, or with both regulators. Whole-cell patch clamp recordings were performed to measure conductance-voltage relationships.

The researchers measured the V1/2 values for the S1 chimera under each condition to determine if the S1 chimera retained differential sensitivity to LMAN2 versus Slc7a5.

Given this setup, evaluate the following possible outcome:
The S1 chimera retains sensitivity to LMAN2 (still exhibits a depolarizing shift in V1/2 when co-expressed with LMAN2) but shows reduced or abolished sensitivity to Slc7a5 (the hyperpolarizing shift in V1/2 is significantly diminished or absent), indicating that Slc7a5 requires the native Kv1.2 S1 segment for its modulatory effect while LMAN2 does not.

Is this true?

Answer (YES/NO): NO